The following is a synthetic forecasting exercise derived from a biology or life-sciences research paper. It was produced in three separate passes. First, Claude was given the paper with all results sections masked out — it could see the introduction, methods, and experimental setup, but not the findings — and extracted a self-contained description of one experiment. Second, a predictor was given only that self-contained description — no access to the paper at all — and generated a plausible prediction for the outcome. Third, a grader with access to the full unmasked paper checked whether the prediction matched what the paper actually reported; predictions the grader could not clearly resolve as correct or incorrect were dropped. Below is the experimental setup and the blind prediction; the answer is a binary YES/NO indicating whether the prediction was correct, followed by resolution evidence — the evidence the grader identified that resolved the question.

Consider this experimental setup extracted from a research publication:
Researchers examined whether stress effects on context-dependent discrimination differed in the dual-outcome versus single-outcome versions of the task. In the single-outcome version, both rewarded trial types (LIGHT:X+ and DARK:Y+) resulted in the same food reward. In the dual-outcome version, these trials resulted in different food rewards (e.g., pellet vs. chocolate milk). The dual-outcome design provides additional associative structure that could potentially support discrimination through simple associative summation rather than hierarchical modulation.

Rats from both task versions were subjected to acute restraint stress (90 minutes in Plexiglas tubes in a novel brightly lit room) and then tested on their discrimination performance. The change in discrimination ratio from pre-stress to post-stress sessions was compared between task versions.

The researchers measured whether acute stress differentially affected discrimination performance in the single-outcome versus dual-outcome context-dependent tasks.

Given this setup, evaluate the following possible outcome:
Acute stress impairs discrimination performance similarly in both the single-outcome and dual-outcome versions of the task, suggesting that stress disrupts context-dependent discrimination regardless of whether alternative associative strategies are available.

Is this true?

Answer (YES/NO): YES